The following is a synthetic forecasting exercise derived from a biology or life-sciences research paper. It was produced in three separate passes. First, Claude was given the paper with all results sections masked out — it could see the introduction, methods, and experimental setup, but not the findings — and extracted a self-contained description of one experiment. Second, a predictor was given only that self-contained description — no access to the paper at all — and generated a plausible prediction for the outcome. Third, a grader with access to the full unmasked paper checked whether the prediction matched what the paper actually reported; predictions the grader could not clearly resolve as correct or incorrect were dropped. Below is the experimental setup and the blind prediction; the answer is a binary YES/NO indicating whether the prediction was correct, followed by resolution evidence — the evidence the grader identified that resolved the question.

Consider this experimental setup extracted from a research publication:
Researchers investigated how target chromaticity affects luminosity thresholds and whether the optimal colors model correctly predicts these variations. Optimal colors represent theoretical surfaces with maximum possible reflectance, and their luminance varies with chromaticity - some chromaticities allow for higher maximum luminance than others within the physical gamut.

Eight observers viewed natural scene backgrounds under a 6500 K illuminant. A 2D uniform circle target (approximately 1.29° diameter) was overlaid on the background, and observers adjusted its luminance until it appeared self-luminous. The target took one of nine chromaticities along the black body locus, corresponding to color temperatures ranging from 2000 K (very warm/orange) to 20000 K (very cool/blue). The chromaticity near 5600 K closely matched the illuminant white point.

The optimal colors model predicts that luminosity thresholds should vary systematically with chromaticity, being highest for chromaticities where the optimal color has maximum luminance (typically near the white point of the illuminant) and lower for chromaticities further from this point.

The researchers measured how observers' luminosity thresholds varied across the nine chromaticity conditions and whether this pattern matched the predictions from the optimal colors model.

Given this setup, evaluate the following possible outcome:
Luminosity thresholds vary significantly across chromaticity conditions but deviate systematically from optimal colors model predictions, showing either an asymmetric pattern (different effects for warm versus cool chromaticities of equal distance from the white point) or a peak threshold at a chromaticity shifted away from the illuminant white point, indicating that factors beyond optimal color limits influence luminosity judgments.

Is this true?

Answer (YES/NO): NO